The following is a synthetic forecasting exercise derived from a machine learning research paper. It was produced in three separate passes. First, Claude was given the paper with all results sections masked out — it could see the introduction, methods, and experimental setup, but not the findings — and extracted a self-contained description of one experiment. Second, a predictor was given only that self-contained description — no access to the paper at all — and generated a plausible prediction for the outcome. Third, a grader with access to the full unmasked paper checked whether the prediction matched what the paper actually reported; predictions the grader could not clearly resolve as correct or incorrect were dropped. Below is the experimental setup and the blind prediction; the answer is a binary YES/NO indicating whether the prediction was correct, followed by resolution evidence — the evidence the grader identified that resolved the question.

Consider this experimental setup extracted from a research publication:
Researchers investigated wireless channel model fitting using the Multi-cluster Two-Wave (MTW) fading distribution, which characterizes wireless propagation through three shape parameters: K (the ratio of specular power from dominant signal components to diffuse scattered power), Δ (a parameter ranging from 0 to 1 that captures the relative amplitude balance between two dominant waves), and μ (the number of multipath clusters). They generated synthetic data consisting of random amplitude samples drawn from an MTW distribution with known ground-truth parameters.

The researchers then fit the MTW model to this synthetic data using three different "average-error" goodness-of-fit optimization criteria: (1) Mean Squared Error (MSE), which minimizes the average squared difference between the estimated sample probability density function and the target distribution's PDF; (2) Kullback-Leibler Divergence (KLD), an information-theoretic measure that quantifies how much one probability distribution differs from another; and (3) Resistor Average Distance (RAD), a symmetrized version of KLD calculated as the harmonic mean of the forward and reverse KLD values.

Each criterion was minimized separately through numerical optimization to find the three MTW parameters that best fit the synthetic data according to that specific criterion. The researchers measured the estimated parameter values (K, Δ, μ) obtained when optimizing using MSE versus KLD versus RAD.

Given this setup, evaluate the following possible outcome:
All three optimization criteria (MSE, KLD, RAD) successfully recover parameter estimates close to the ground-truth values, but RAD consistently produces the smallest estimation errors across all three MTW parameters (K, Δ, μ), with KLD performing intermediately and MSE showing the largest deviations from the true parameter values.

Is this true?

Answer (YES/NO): NO